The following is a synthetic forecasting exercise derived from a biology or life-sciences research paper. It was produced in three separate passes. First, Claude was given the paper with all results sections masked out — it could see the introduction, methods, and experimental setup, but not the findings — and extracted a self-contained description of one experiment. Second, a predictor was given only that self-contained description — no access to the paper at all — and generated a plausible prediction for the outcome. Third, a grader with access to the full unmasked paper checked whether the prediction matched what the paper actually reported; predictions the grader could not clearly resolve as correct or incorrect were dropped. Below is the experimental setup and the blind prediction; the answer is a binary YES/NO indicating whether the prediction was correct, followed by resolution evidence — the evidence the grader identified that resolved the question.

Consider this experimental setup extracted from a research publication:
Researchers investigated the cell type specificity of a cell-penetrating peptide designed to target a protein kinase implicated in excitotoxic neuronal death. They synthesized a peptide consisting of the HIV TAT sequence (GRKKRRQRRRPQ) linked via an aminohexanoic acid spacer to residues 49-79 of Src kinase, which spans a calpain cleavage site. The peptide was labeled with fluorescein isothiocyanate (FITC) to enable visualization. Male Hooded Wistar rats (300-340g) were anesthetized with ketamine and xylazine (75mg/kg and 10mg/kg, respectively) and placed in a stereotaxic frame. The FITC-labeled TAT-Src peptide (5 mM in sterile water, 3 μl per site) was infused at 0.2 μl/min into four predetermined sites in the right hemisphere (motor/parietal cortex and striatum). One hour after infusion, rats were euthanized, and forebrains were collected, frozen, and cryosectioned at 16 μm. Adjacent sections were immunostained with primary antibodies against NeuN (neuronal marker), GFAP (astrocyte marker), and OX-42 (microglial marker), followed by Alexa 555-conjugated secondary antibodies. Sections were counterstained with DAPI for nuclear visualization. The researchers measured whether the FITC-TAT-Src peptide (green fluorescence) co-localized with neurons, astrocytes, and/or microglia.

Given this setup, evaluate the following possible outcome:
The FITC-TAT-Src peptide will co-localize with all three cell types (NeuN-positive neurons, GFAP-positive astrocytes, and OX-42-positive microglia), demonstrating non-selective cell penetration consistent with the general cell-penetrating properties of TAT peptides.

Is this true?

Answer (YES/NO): NO